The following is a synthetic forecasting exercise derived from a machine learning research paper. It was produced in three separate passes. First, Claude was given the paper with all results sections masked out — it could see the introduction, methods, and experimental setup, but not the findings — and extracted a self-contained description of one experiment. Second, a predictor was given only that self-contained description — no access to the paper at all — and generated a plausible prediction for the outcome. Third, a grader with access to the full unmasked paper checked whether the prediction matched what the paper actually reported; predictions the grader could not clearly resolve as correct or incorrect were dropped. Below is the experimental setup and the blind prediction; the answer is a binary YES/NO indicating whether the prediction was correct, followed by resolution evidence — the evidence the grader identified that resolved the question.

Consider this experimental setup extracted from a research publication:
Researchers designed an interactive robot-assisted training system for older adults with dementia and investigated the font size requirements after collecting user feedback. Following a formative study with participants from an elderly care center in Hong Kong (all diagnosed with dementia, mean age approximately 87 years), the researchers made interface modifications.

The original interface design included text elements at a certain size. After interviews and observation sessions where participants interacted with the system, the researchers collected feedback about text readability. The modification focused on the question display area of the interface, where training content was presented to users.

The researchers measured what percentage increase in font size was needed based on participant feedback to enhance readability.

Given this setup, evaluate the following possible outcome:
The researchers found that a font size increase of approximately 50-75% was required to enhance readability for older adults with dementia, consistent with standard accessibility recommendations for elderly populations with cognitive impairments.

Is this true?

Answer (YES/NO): NO